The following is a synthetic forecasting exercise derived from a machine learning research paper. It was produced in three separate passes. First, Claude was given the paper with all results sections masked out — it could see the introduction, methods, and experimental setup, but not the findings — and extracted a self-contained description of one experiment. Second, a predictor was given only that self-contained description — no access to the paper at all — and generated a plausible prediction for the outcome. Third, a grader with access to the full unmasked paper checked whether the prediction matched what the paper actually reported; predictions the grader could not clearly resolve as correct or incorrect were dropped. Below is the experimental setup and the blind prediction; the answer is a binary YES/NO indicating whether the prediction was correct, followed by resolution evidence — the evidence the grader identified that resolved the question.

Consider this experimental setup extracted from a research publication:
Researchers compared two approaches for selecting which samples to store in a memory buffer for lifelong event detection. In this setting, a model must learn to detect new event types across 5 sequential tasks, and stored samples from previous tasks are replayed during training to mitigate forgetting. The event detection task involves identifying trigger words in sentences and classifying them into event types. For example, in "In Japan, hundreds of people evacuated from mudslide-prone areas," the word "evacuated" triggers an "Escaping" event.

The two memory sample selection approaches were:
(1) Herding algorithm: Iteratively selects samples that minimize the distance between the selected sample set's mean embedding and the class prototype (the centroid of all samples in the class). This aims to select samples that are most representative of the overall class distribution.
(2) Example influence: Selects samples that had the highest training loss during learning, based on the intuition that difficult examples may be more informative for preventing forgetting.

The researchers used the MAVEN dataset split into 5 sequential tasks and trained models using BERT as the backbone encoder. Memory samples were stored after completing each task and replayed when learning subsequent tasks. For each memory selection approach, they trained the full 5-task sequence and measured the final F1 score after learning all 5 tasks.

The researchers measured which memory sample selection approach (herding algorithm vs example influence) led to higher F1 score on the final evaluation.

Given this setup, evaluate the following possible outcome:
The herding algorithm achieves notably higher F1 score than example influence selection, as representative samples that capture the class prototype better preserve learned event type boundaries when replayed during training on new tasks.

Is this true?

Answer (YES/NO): NO